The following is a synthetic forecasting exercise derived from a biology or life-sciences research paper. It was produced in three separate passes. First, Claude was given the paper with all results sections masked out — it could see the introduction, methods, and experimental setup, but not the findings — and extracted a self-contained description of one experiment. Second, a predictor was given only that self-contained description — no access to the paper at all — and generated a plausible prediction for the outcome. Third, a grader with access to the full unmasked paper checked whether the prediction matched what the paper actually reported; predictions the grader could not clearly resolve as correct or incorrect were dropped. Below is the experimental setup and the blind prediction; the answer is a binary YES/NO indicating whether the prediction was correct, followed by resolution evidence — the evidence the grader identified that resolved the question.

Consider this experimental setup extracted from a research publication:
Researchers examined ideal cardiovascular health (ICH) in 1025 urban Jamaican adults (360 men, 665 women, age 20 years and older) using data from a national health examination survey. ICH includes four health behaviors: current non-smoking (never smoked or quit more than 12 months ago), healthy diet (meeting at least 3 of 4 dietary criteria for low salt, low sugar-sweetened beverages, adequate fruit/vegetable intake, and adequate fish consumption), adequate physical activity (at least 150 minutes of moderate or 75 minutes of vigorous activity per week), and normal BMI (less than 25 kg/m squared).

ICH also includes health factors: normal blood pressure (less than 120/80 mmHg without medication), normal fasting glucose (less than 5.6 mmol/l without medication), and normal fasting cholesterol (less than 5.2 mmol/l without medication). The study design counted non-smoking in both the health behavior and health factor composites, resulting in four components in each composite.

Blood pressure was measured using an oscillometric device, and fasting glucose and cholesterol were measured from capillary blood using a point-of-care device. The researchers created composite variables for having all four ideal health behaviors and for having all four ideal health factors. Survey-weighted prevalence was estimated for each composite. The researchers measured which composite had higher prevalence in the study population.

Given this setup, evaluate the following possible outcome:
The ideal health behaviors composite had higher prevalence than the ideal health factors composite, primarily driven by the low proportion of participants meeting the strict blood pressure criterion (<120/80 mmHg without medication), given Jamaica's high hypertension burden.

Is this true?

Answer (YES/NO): NO